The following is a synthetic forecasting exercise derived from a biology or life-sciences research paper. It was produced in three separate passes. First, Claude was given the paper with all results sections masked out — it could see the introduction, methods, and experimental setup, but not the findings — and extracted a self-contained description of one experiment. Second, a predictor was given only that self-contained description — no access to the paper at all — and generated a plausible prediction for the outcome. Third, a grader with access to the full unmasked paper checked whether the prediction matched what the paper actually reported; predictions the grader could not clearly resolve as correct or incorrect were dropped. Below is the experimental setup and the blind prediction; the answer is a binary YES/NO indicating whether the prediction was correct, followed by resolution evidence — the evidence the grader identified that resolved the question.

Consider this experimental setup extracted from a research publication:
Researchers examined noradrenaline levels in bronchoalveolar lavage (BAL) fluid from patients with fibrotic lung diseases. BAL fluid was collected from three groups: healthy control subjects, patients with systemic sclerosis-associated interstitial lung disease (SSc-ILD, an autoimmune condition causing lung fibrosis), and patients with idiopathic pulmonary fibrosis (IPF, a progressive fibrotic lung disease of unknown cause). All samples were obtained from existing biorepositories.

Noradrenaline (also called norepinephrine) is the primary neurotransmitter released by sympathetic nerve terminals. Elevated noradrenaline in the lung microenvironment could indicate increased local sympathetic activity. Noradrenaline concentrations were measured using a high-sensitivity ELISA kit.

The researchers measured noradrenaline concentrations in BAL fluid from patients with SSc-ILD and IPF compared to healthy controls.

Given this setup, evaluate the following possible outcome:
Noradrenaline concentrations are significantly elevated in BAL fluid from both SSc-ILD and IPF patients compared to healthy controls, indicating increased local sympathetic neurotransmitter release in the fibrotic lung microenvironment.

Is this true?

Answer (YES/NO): YES